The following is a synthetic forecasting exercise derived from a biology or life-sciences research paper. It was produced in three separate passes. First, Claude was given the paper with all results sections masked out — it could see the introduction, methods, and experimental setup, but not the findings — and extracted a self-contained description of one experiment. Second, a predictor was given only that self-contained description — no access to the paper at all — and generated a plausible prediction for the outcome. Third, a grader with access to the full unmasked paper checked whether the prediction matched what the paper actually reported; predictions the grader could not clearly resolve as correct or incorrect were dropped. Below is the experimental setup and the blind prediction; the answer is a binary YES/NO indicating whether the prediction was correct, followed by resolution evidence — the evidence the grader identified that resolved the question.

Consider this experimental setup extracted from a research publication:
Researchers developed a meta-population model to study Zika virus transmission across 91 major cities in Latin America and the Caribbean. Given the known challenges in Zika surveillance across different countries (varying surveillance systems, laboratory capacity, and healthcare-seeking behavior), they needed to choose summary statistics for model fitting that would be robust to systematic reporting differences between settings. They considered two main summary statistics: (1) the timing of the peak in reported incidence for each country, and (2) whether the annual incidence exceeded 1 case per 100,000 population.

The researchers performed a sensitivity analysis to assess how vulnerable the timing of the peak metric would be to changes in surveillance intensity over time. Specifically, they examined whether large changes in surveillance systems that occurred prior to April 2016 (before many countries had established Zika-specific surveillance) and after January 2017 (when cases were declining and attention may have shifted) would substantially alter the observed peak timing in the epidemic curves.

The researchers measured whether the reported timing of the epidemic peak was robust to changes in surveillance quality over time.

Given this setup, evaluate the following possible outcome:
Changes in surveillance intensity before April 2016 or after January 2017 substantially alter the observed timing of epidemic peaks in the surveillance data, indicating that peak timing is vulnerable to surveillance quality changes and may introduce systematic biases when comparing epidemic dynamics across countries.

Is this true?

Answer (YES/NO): NO